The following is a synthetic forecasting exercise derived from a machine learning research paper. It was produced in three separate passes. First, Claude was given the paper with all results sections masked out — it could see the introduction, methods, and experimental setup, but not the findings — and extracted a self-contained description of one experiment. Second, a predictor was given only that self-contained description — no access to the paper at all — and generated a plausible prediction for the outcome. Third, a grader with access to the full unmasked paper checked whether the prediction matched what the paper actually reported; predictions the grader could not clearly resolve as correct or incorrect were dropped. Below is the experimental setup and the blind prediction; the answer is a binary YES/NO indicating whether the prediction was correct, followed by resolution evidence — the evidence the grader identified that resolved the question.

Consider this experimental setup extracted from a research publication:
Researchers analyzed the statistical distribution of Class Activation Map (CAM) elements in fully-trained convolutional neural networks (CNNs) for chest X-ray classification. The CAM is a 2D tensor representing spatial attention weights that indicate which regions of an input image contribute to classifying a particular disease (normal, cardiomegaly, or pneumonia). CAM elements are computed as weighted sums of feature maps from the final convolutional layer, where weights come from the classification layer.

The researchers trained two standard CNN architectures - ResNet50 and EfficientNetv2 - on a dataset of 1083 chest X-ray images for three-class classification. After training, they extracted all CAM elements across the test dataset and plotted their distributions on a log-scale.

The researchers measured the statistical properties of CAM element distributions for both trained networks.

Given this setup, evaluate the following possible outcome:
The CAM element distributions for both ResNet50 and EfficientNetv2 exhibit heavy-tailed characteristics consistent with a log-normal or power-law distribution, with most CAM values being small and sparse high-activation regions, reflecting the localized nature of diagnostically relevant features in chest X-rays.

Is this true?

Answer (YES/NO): NO